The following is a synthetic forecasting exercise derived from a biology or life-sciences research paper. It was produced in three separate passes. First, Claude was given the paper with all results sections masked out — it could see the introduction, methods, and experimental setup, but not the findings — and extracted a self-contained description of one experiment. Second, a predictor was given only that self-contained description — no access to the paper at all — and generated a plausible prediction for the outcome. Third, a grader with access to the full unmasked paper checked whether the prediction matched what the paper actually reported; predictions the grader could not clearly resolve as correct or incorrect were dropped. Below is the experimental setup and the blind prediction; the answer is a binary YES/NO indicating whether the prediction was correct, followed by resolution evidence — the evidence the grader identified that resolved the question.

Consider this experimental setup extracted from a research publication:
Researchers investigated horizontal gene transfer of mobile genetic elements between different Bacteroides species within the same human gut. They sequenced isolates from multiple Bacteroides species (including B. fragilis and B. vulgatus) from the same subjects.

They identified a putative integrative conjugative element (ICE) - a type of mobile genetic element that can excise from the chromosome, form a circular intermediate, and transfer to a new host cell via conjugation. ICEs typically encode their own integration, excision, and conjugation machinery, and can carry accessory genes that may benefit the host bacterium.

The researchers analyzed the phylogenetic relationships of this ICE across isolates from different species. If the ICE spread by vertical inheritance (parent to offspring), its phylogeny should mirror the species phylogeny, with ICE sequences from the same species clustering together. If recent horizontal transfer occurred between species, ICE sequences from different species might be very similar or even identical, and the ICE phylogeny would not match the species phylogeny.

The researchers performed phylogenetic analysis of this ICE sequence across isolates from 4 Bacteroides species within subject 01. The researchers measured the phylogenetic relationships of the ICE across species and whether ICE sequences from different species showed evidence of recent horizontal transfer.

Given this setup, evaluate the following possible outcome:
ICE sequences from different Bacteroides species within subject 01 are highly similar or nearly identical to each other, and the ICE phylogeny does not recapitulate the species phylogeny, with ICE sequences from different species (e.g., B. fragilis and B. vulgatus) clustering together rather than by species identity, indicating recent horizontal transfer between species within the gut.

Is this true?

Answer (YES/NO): YES